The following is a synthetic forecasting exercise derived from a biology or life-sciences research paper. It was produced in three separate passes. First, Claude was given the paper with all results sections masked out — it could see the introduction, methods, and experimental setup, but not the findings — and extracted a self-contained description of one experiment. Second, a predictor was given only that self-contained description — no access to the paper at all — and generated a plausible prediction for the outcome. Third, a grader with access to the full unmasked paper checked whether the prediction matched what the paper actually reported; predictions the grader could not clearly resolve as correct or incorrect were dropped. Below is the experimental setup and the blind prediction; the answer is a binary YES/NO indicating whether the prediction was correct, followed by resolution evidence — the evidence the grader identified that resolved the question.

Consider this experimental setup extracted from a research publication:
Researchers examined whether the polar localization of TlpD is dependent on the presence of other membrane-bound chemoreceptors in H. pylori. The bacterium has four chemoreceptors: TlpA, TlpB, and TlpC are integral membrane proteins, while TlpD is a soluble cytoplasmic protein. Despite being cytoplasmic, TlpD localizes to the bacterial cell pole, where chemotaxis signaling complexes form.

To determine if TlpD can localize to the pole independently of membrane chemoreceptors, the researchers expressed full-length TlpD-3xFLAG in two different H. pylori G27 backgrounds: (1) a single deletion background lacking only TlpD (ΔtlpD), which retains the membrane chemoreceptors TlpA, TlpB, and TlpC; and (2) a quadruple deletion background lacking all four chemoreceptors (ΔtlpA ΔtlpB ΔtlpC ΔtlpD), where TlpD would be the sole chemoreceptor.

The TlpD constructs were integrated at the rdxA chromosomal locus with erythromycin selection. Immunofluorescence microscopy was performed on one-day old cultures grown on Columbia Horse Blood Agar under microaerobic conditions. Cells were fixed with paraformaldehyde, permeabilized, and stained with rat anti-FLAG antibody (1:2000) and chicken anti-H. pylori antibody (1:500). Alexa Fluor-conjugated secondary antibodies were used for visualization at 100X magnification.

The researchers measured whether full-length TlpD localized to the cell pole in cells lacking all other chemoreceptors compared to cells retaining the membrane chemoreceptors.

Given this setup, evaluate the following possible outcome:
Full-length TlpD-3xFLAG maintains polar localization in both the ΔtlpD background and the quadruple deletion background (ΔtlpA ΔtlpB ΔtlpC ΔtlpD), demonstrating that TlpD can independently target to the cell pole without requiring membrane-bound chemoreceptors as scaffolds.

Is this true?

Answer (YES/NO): YES